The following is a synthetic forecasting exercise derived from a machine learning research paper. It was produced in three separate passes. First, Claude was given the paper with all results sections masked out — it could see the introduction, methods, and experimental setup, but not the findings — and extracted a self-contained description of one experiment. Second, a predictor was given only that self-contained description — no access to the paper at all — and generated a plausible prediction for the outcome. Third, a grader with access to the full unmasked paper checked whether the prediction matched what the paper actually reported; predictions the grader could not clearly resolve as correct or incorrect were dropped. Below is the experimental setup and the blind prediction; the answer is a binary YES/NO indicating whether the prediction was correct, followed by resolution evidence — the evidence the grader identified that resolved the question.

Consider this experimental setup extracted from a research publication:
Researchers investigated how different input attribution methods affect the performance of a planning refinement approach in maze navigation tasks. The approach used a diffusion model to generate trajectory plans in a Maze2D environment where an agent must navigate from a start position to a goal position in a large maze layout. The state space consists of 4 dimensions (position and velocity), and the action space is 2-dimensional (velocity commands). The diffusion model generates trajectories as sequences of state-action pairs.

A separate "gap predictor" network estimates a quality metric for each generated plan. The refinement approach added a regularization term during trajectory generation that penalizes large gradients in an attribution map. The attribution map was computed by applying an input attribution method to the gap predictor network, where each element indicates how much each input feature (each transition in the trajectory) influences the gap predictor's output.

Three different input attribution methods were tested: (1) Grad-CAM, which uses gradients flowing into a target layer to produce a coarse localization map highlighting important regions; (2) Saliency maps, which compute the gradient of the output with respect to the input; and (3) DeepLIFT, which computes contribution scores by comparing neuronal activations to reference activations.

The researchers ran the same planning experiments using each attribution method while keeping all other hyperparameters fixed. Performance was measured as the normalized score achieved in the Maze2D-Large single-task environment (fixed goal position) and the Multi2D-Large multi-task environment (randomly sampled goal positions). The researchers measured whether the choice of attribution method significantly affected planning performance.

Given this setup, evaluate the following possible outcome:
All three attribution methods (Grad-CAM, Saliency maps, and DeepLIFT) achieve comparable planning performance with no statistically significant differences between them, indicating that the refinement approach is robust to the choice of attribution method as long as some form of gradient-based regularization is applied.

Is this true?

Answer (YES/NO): YES